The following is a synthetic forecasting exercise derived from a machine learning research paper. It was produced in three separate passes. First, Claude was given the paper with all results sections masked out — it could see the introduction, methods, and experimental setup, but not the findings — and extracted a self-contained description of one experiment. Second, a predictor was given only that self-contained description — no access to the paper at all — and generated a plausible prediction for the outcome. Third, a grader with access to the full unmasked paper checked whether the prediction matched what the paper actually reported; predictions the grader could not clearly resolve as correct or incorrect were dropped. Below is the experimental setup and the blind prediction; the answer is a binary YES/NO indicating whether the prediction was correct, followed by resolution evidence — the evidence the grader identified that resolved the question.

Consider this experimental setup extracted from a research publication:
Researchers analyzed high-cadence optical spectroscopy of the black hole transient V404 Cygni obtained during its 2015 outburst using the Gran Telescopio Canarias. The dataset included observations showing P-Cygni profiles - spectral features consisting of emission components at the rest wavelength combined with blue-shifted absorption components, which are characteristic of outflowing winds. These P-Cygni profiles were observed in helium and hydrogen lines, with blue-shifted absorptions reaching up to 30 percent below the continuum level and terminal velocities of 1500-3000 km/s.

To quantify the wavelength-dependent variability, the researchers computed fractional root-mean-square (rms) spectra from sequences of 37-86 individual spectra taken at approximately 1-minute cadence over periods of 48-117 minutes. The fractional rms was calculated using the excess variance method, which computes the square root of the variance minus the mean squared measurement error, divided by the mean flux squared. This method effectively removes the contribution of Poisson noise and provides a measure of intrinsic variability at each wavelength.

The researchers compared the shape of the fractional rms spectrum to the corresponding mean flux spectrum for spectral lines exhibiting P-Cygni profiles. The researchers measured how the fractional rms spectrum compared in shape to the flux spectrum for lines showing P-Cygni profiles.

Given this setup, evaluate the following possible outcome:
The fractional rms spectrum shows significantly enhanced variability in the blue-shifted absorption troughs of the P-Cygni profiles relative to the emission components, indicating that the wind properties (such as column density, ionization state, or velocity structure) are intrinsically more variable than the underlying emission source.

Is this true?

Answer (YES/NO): YES